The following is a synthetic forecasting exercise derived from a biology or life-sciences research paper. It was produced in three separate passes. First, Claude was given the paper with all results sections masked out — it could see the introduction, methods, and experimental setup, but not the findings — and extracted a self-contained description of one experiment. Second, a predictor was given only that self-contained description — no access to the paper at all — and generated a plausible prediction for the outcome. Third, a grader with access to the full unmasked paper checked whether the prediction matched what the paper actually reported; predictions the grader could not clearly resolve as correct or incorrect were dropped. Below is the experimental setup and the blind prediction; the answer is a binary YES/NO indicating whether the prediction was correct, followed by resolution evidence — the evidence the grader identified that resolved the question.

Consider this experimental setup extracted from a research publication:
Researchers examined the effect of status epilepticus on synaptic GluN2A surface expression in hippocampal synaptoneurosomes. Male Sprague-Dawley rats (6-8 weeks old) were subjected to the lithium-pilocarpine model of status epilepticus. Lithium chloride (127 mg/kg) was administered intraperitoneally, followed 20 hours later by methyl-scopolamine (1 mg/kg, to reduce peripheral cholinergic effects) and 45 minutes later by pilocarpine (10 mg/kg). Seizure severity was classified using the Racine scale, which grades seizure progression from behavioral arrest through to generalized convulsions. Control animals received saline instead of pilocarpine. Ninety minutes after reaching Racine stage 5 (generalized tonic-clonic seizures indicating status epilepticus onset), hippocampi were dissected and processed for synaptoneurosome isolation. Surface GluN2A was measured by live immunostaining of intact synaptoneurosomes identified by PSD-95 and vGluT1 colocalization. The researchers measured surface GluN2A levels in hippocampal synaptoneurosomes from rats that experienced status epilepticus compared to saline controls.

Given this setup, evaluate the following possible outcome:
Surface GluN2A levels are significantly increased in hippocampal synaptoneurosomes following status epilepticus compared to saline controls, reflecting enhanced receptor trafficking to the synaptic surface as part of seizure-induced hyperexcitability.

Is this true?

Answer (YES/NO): YES